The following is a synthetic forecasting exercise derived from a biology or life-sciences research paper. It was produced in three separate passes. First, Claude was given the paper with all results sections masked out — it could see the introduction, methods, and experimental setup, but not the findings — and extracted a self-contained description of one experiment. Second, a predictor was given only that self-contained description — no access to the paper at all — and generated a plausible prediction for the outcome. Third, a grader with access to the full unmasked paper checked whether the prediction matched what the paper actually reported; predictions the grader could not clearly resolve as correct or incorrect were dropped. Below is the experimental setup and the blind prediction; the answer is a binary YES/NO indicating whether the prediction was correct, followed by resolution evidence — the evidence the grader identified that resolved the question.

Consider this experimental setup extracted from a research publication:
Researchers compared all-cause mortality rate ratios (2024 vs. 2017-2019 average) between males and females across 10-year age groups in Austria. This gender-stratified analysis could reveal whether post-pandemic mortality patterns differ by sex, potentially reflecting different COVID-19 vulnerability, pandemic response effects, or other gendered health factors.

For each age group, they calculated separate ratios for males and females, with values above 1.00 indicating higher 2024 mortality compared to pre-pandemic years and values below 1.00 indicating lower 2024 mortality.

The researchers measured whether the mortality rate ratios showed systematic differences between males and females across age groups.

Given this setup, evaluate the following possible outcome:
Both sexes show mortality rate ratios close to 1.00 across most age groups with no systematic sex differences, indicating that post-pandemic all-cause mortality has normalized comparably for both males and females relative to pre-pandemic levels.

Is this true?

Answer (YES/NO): NO